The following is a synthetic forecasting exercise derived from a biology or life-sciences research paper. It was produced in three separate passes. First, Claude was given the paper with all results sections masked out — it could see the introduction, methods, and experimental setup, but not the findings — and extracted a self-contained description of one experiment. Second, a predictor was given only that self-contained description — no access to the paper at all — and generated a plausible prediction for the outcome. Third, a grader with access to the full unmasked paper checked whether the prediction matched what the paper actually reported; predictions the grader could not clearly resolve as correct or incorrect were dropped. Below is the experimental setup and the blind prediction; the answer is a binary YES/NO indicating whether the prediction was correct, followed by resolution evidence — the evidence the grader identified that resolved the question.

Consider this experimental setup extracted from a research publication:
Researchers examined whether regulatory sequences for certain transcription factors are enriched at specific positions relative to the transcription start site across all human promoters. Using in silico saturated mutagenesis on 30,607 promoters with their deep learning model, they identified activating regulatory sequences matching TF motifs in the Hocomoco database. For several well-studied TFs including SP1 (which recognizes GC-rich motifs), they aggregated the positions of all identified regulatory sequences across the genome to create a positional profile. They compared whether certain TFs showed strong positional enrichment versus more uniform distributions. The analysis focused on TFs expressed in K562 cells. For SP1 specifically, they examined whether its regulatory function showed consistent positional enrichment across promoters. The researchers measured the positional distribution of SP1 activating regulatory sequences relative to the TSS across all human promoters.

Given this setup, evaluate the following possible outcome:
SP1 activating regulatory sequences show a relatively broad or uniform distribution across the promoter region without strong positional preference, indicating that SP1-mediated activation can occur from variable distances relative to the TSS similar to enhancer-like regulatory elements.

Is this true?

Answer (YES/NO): NO